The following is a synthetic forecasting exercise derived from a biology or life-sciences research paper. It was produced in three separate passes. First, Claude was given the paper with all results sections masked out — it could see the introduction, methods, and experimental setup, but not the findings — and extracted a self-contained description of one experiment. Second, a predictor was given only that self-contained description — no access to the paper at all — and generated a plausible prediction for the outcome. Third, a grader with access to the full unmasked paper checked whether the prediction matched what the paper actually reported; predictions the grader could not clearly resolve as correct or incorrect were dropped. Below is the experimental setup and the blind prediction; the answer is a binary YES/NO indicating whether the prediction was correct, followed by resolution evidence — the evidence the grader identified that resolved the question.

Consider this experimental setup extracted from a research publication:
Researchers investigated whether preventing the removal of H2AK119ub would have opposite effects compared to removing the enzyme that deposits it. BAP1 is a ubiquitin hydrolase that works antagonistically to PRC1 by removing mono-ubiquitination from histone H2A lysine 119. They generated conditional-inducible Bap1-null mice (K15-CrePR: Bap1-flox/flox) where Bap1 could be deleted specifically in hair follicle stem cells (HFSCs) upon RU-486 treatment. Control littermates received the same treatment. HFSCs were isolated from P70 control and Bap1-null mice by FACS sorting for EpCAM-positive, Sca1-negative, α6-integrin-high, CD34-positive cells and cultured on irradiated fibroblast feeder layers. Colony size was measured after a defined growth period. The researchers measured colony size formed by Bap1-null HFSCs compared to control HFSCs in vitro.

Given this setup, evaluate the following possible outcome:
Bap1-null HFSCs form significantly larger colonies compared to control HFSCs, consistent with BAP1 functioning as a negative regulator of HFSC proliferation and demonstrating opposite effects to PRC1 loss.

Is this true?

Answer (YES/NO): NO